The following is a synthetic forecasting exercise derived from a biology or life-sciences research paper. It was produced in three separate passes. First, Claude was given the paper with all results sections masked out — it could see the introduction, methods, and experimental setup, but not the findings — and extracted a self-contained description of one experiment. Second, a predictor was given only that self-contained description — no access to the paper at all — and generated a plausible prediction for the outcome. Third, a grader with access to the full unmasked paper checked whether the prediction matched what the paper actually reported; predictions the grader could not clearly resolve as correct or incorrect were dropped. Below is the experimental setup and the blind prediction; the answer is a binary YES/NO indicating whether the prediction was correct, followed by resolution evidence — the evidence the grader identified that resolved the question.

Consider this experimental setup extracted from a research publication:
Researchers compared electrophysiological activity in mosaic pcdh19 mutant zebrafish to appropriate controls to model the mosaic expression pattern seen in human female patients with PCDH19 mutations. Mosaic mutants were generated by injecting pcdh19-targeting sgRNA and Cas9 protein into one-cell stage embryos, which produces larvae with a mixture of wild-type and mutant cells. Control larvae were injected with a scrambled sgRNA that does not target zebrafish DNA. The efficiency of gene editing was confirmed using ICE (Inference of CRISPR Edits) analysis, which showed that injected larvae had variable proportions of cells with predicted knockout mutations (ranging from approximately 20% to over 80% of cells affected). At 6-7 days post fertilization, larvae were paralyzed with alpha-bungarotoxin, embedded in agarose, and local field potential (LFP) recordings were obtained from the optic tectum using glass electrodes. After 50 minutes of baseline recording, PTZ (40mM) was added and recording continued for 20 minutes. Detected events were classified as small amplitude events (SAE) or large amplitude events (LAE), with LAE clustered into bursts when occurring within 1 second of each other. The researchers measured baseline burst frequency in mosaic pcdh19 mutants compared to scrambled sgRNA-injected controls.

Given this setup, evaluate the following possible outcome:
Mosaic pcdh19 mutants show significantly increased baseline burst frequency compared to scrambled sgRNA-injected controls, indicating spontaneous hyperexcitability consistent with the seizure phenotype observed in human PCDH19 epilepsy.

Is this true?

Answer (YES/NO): YES